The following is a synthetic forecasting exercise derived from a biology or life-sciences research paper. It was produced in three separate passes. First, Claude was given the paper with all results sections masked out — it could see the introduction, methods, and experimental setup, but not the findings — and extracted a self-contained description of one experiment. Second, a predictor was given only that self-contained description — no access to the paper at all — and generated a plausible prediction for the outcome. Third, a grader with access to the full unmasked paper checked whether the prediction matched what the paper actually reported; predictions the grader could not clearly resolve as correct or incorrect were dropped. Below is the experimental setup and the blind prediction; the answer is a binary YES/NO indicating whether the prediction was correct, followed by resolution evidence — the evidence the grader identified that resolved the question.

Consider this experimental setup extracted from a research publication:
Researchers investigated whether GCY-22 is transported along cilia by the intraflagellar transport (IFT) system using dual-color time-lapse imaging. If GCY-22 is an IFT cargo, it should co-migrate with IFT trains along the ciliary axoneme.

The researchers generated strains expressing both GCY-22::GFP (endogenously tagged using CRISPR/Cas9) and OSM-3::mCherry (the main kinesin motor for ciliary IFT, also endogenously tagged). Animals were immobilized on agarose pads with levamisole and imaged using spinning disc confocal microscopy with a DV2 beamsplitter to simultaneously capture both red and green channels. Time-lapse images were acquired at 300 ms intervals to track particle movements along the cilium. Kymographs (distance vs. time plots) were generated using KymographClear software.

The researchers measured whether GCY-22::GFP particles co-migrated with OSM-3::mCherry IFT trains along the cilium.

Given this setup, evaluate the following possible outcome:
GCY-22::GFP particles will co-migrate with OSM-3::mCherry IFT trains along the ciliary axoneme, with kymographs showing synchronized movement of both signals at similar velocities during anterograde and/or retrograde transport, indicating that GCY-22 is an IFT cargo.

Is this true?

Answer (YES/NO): YES